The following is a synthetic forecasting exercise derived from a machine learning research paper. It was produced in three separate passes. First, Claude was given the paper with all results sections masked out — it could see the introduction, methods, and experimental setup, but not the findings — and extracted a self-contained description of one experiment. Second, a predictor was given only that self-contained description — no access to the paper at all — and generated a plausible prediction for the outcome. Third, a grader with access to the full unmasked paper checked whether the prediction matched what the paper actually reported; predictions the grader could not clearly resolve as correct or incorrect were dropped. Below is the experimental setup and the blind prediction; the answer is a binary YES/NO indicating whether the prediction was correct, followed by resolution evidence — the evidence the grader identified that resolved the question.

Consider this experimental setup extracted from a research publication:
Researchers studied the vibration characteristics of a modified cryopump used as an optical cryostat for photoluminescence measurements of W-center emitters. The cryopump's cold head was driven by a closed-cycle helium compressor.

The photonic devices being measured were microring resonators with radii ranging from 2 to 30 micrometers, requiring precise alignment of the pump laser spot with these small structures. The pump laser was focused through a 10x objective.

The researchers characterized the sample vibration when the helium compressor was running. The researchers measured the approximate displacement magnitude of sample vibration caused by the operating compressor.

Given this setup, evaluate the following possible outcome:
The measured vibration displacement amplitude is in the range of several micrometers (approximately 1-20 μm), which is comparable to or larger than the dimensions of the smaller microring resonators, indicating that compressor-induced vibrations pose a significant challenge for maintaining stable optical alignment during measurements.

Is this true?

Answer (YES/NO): NO